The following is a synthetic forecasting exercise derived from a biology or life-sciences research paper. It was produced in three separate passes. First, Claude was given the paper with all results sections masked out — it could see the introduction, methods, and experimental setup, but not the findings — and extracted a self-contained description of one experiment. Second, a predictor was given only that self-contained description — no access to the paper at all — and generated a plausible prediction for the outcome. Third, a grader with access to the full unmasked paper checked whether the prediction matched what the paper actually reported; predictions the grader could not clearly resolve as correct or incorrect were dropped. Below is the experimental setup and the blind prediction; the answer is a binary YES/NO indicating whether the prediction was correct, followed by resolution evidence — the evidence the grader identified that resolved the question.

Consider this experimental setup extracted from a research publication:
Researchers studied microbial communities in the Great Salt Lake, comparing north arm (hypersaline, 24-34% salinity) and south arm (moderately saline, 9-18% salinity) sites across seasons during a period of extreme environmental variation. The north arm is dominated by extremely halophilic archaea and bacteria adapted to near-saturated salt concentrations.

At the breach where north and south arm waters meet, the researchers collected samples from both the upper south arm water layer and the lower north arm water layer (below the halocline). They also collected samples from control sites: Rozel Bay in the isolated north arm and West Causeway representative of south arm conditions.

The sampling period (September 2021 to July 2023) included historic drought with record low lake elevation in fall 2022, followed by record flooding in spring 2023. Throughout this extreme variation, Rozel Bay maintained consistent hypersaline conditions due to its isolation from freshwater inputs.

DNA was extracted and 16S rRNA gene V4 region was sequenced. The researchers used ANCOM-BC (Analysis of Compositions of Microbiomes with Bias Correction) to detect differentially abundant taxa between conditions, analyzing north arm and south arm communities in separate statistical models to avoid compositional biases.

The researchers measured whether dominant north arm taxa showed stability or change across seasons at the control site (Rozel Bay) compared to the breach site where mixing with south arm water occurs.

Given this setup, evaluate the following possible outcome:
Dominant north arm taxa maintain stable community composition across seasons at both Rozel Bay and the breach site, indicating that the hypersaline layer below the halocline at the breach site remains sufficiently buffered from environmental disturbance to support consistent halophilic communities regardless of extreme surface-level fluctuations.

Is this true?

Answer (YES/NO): YES